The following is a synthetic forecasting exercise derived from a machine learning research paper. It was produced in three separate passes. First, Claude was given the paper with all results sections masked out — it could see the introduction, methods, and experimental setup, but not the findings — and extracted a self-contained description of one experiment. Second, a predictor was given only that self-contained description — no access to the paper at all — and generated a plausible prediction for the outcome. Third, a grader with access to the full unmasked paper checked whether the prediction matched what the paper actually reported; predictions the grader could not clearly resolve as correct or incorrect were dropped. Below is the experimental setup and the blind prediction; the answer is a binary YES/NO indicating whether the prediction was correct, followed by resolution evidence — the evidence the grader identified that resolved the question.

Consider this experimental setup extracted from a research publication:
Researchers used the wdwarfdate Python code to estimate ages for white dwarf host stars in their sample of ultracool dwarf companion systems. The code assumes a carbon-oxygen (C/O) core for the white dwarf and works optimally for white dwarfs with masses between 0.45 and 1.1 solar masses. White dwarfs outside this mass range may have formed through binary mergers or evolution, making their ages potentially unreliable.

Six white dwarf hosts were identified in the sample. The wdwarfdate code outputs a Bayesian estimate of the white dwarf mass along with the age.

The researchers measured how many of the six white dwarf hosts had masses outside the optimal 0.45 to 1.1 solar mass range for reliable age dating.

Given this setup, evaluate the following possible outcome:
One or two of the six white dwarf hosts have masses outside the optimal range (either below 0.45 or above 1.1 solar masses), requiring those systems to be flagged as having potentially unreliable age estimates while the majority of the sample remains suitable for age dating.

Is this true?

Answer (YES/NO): YES